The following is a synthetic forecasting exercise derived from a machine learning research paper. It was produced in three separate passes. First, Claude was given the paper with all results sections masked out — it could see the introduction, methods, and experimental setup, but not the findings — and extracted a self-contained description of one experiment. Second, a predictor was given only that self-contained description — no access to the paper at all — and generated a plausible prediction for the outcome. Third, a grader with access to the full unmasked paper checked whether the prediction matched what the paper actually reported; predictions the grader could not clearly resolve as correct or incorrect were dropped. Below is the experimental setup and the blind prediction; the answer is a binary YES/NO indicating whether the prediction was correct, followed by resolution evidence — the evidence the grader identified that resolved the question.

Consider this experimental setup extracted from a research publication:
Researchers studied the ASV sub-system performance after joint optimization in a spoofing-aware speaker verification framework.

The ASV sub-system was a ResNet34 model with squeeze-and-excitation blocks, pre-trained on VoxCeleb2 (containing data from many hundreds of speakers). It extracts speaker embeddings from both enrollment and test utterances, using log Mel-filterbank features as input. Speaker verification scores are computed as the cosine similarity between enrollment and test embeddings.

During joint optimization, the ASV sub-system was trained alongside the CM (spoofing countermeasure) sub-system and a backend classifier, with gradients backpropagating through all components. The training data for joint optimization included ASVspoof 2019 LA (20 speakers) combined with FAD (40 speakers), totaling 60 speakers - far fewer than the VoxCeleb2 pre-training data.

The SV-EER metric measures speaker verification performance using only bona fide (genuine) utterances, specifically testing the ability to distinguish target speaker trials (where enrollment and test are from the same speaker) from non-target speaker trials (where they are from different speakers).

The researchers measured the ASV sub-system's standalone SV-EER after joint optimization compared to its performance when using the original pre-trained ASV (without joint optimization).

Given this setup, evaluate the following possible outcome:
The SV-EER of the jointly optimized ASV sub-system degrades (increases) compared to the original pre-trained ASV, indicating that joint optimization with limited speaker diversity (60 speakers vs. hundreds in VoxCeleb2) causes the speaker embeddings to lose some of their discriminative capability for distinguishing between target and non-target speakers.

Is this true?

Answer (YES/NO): YES